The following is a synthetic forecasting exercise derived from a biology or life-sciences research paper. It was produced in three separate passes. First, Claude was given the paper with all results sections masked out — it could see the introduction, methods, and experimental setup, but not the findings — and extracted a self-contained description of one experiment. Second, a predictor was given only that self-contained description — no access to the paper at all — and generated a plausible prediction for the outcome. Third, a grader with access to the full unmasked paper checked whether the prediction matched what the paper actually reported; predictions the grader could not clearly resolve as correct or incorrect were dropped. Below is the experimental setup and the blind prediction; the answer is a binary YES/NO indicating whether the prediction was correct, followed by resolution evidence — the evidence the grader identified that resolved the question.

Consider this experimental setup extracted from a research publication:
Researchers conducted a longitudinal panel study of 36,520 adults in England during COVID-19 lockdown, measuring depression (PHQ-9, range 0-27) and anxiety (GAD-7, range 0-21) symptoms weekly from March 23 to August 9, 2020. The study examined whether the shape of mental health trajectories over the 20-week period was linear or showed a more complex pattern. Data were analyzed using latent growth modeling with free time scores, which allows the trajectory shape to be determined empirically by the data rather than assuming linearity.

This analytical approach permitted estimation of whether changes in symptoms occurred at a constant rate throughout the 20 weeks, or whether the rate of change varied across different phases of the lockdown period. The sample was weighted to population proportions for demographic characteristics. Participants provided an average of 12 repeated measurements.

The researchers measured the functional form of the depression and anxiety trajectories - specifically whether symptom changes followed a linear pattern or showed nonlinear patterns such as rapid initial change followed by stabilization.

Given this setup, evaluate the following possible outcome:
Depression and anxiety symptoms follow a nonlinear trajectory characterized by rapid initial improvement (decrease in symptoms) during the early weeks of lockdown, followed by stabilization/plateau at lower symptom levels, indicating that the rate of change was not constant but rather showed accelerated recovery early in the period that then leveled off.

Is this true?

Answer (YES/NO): YES